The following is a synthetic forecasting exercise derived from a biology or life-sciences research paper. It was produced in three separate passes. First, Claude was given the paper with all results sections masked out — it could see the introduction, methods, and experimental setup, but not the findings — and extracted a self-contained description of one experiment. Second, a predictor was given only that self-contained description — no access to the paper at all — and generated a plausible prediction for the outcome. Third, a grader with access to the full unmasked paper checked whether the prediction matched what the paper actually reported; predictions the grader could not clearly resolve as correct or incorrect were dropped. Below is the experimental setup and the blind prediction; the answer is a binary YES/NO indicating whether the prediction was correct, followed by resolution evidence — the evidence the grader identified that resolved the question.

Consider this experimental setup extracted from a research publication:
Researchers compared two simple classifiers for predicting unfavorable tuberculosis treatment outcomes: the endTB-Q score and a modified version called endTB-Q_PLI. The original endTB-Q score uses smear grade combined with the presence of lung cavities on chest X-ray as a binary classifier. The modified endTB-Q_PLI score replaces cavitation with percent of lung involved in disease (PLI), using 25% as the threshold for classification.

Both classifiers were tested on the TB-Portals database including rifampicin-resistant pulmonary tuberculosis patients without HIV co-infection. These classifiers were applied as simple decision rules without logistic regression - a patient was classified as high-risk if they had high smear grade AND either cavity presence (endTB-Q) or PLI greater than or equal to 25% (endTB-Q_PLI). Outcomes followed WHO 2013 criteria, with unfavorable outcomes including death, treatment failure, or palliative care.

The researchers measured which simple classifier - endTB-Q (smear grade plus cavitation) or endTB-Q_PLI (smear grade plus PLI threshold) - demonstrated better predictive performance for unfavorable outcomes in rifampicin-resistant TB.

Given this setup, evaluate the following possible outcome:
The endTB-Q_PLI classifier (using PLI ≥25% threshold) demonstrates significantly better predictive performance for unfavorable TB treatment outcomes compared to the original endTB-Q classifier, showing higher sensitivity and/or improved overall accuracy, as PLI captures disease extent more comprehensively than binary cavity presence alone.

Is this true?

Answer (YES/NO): YES